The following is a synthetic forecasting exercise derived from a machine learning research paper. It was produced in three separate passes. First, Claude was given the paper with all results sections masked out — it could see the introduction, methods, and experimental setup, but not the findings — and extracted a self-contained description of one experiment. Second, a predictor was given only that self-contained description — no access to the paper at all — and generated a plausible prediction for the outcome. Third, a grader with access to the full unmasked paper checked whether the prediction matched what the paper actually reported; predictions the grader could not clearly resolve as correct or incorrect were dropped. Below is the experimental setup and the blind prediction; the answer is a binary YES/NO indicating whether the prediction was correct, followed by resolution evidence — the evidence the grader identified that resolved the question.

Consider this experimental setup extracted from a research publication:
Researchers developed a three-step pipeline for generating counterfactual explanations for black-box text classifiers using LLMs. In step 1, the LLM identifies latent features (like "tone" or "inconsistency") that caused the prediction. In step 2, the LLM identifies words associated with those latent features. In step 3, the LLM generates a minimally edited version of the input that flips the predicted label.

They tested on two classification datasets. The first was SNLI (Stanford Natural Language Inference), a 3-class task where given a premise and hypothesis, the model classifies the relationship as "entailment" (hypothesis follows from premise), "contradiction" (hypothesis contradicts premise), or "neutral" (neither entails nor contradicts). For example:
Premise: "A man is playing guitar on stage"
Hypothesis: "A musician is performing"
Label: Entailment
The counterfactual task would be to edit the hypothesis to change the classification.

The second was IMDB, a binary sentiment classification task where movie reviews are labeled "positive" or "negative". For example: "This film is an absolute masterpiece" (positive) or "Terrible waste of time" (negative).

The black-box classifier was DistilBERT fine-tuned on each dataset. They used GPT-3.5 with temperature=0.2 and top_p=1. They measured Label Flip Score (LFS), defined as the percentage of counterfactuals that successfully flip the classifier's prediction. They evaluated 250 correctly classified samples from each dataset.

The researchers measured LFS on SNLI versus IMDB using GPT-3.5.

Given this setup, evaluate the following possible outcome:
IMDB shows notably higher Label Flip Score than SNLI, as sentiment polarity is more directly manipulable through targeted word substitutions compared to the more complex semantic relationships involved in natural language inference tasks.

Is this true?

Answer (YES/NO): YES